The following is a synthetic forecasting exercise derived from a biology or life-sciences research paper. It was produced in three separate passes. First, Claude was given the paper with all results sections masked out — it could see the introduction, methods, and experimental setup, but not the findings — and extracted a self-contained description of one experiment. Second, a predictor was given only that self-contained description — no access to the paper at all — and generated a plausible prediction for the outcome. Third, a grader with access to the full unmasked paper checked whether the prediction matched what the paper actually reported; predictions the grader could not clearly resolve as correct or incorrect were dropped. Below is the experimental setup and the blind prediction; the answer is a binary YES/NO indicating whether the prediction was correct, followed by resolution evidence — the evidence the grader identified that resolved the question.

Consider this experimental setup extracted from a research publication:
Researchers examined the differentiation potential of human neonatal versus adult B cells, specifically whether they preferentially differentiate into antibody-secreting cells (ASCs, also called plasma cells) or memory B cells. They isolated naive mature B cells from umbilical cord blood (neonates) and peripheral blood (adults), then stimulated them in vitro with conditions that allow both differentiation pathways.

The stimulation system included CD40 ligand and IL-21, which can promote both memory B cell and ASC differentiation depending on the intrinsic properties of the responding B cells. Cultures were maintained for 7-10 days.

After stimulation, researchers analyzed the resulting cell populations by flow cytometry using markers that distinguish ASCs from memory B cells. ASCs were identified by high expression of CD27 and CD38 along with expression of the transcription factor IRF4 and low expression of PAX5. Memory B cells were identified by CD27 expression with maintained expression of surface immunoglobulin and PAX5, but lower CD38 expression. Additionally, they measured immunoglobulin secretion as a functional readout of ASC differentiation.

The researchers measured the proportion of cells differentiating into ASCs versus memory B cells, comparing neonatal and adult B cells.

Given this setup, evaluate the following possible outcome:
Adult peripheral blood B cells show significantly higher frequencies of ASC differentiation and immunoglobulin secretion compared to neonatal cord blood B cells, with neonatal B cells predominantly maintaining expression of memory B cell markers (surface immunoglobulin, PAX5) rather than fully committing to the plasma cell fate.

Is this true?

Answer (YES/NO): NO